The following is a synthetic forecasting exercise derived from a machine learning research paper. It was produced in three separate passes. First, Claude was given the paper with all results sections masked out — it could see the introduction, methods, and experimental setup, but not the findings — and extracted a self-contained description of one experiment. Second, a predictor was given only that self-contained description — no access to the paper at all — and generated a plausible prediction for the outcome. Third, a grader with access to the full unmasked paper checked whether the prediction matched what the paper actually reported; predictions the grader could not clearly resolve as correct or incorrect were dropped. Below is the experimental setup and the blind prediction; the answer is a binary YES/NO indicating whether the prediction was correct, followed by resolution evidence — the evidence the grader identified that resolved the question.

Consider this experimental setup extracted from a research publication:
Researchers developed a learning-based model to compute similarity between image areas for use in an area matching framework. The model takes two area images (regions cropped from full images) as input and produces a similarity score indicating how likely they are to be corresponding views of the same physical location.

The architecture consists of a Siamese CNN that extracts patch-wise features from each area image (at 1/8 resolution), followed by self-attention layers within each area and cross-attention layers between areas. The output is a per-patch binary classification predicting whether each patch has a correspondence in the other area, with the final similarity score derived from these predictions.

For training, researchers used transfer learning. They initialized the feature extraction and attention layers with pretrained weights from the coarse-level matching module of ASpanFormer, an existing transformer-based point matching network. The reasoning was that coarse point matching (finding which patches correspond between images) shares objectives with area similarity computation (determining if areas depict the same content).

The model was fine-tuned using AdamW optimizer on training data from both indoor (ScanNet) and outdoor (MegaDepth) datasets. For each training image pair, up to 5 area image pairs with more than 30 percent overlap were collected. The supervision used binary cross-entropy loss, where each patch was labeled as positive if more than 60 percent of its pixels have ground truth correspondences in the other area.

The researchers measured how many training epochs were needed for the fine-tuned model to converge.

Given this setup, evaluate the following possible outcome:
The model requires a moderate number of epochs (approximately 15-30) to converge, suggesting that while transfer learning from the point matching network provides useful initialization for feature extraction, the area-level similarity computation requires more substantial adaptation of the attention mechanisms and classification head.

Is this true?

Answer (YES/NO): NO